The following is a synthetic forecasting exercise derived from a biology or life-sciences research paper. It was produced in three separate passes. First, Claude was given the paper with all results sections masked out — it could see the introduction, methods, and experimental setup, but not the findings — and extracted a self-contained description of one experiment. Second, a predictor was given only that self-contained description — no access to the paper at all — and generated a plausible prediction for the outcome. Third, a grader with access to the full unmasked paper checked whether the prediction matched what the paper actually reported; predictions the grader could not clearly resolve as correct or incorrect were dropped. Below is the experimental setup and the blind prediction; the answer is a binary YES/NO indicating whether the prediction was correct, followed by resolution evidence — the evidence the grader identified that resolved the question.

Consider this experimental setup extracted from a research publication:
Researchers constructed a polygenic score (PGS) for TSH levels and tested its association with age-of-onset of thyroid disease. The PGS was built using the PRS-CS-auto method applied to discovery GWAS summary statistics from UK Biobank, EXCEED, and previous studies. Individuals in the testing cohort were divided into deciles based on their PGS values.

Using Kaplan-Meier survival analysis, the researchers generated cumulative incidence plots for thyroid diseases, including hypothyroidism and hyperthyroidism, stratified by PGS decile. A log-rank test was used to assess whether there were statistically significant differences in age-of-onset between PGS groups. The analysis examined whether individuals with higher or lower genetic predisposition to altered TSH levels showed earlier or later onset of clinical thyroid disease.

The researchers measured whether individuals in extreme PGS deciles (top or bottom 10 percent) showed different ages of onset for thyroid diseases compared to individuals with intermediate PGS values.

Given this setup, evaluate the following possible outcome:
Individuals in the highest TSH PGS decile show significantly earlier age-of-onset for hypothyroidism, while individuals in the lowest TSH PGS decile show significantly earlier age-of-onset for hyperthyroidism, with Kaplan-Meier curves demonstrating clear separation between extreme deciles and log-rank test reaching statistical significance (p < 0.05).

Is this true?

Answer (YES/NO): YES